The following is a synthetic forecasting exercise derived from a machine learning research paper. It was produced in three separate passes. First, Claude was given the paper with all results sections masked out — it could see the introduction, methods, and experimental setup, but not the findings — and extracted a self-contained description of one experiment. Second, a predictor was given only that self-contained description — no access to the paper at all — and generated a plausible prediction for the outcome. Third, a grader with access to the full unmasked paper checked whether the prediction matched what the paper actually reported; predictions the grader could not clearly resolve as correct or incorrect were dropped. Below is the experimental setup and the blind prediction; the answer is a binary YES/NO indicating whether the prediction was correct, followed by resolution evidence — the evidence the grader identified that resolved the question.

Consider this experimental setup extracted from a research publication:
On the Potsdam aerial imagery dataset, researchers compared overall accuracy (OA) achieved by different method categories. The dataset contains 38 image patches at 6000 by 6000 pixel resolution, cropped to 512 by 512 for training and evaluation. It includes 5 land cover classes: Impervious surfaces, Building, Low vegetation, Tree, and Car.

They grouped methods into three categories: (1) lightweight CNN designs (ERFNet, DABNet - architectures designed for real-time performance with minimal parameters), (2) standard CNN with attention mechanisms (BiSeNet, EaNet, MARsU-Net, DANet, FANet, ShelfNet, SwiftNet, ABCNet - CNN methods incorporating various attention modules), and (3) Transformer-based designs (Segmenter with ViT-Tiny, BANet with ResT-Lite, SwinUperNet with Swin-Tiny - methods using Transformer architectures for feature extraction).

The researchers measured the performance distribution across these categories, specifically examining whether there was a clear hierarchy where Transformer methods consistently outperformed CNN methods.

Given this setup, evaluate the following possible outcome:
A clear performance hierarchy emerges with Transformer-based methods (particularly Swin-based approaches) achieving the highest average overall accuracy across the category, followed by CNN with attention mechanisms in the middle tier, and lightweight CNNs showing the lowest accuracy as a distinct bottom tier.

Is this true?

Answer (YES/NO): NO